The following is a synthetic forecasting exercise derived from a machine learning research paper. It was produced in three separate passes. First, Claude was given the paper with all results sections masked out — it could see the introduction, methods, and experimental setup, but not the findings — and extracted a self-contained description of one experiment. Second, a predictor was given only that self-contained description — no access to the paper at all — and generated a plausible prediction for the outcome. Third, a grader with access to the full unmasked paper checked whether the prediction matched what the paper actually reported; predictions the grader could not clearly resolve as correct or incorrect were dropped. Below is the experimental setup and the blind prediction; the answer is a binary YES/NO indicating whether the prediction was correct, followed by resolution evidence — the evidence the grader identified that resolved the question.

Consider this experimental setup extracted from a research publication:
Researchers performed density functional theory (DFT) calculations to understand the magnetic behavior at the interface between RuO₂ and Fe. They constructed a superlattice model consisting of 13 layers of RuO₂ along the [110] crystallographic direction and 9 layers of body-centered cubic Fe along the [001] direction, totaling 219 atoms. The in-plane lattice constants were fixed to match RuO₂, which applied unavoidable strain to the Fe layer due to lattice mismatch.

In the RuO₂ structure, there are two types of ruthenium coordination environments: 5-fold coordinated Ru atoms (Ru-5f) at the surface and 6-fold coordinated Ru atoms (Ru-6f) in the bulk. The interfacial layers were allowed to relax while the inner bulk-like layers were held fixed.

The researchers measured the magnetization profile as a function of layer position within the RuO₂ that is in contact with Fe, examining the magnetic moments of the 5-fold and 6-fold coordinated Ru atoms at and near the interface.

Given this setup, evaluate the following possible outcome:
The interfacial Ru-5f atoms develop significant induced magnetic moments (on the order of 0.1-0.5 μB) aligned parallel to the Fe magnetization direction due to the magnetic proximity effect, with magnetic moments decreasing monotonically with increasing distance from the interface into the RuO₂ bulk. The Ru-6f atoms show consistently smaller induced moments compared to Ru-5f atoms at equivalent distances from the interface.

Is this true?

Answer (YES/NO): NO